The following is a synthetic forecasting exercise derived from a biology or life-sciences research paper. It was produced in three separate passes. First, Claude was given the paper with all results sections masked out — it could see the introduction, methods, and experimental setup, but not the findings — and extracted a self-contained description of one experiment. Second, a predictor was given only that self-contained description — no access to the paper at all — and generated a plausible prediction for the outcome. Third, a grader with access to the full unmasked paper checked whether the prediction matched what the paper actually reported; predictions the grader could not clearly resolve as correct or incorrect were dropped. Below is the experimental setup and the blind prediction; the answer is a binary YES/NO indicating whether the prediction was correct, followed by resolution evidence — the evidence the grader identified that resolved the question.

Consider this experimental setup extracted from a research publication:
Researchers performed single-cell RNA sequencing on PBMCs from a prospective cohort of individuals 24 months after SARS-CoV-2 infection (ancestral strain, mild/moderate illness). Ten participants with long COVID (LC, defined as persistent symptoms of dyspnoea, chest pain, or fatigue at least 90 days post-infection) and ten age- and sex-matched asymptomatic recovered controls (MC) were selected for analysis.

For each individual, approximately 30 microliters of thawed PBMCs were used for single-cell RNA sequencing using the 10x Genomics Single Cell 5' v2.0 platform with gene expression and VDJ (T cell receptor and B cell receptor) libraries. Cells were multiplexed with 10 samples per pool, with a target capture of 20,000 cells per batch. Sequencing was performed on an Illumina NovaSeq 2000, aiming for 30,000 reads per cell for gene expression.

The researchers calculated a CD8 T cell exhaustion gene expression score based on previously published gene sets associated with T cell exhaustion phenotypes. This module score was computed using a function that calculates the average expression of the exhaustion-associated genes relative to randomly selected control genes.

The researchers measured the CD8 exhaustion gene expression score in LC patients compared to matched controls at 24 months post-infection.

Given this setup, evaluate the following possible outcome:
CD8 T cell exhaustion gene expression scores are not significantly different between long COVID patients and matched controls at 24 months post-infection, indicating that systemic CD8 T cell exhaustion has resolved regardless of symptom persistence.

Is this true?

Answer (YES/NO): YES